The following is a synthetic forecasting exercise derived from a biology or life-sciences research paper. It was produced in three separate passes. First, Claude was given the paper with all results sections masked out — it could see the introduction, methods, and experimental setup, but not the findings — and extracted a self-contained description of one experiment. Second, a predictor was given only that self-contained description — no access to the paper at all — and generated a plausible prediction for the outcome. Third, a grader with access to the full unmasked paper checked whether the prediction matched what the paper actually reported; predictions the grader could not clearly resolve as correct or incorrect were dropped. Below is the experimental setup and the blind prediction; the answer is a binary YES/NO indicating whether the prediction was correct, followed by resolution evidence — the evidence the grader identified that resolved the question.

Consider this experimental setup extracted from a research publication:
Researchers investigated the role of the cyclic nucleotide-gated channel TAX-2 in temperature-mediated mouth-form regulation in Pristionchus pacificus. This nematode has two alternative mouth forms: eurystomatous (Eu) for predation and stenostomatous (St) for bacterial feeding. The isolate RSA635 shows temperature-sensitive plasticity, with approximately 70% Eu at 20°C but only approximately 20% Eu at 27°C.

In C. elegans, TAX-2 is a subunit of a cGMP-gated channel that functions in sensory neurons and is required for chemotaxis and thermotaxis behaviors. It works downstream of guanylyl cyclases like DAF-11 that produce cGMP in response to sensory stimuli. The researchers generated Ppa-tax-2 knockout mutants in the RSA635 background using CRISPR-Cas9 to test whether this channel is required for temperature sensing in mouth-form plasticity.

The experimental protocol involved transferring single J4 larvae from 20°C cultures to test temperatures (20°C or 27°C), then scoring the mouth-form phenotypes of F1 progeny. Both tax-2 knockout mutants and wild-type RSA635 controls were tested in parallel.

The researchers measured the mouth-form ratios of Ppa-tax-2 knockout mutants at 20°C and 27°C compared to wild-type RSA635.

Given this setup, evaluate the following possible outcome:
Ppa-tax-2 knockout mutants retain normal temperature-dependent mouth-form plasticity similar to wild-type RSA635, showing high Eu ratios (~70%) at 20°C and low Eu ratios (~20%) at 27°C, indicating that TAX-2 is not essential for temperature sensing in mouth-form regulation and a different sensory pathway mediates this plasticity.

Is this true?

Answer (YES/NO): NO